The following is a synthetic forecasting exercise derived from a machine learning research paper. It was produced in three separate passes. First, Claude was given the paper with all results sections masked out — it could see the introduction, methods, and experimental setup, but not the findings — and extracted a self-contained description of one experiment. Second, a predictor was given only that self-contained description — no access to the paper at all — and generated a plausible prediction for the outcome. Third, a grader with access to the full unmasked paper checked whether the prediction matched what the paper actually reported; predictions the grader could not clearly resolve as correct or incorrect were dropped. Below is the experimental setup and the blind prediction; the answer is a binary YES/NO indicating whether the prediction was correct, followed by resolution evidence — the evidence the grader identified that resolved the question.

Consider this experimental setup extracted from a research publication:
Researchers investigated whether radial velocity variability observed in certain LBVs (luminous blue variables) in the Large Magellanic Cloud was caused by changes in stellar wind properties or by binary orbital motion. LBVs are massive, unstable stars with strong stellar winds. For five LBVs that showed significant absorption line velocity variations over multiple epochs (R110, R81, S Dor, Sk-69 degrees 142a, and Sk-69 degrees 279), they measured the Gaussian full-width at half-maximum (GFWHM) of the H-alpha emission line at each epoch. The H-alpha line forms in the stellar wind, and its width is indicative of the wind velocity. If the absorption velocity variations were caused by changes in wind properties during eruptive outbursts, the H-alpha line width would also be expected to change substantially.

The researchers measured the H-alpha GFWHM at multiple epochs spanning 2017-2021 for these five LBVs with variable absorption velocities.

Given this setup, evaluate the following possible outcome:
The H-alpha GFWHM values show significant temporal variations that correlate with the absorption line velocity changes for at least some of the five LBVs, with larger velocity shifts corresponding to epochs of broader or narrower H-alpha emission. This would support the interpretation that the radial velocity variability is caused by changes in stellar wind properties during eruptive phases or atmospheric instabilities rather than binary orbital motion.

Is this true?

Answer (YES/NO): NO